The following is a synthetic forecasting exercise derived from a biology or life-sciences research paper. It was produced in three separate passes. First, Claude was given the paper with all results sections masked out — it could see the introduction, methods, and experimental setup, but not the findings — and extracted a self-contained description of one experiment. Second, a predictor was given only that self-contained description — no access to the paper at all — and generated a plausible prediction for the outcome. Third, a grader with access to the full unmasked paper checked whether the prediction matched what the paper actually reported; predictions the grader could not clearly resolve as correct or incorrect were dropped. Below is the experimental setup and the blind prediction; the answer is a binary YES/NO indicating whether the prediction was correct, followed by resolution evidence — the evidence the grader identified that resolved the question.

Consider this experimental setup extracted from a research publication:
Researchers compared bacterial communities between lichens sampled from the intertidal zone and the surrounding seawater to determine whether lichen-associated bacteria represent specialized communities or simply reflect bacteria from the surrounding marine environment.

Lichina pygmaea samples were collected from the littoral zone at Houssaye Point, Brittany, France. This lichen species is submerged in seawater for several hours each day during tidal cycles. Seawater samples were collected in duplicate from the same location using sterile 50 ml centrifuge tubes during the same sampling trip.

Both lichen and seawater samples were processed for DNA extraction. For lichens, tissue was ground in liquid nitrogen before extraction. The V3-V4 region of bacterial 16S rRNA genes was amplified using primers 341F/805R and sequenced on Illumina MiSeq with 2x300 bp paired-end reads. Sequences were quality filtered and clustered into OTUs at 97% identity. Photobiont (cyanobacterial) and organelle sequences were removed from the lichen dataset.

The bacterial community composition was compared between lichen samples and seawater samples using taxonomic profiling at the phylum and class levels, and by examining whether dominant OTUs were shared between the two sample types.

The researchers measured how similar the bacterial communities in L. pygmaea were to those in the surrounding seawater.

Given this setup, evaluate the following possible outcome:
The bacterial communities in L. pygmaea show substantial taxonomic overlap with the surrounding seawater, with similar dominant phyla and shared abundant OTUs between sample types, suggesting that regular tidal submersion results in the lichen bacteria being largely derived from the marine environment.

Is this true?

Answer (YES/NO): NO